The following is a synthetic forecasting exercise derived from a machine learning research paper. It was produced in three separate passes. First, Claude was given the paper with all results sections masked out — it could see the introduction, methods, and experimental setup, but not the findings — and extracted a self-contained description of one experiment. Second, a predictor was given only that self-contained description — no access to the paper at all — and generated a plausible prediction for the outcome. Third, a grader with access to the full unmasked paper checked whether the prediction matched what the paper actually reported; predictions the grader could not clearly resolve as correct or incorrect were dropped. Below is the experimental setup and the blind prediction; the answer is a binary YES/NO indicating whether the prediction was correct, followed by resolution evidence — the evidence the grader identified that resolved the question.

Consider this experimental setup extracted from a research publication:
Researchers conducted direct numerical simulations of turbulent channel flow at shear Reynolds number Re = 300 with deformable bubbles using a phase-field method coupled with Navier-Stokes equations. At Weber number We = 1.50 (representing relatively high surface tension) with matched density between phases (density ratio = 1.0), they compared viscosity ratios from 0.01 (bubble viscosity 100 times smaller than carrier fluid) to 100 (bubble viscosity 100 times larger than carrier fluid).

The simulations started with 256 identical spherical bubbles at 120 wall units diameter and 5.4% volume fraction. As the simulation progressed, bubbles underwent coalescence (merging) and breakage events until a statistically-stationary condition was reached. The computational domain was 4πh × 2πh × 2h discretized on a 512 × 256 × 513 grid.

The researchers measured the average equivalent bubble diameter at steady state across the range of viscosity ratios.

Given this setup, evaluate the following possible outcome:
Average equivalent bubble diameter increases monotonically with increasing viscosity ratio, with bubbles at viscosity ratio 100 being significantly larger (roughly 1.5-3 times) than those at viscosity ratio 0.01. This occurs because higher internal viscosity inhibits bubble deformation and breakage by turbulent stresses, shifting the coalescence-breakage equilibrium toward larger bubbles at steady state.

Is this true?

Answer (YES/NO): NO